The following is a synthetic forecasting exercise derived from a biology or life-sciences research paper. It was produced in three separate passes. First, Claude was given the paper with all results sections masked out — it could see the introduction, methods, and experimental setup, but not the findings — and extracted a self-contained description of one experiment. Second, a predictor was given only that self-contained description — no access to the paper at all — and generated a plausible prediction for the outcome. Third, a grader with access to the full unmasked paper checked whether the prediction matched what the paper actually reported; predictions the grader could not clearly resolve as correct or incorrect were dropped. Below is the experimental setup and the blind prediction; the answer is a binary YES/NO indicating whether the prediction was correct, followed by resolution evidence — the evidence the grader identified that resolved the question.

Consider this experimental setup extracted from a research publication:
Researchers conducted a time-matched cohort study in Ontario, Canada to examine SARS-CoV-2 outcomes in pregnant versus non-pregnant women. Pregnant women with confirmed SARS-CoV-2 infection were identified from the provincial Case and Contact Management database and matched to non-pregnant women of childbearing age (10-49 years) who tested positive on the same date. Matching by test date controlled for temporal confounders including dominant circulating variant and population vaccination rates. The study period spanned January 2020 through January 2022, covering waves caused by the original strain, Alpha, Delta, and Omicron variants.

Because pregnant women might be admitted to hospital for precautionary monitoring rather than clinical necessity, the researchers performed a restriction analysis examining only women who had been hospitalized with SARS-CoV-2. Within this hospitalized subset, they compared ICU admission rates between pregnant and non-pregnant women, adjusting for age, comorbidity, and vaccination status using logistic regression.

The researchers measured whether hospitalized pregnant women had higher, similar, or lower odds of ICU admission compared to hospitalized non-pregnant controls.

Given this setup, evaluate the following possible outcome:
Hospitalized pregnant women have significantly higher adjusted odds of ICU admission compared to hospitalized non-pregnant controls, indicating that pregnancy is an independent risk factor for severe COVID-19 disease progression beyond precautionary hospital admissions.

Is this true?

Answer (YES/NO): NO